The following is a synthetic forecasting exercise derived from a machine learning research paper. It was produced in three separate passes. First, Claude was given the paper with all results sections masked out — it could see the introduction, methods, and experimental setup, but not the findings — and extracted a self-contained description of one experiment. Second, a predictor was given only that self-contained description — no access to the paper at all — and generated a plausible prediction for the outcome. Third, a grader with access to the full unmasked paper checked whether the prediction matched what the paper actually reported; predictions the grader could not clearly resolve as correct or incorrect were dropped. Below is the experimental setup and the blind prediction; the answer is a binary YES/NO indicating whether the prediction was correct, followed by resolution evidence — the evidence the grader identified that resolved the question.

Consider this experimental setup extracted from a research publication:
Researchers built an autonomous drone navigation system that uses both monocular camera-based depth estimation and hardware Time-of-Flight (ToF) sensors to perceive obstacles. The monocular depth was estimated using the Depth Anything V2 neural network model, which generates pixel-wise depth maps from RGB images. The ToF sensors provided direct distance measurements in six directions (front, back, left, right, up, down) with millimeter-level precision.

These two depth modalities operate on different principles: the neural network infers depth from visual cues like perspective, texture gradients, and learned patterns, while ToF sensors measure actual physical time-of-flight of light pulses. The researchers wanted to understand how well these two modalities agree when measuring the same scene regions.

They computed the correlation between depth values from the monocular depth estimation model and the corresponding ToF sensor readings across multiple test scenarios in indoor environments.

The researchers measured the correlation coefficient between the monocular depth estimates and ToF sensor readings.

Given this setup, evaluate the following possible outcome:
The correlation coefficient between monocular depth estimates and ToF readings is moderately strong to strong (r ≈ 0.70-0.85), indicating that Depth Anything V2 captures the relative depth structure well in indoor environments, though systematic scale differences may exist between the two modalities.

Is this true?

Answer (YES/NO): NO